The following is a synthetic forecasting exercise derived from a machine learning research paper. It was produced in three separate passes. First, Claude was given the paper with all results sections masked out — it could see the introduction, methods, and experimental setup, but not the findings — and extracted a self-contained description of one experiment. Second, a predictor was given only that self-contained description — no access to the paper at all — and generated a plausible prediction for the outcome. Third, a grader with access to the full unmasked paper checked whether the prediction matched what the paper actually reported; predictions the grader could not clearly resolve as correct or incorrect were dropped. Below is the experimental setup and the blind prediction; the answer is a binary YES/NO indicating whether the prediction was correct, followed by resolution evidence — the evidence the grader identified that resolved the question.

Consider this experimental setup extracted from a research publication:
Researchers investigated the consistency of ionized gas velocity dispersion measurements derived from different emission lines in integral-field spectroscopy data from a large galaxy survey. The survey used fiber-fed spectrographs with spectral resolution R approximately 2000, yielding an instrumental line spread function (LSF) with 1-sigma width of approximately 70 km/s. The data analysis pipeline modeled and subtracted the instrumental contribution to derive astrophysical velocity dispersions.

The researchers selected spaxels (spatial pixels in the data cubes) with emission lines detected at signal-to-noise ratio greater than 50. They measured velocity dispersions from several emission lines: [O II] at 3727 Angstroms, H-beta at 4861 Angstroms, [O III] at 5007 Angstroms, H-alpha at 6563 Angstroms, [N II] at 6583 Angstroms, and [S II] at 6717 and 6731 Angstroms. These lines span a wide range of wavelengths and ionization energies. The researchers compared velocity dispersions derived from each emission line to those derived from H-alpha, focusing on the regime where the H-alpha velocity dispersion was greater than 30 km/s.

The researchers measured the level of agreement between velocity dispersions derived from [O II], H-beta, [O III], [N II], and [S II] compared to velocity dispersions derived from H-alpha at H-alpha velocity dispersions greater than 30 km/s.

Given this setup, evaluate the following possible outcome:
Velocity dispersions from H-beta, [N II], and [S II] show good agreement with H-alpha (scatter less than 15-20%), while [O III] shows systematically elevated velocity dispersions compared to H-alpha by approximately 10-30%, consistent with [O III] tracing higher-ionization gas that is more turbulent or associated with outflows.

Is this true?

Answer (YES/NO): NO